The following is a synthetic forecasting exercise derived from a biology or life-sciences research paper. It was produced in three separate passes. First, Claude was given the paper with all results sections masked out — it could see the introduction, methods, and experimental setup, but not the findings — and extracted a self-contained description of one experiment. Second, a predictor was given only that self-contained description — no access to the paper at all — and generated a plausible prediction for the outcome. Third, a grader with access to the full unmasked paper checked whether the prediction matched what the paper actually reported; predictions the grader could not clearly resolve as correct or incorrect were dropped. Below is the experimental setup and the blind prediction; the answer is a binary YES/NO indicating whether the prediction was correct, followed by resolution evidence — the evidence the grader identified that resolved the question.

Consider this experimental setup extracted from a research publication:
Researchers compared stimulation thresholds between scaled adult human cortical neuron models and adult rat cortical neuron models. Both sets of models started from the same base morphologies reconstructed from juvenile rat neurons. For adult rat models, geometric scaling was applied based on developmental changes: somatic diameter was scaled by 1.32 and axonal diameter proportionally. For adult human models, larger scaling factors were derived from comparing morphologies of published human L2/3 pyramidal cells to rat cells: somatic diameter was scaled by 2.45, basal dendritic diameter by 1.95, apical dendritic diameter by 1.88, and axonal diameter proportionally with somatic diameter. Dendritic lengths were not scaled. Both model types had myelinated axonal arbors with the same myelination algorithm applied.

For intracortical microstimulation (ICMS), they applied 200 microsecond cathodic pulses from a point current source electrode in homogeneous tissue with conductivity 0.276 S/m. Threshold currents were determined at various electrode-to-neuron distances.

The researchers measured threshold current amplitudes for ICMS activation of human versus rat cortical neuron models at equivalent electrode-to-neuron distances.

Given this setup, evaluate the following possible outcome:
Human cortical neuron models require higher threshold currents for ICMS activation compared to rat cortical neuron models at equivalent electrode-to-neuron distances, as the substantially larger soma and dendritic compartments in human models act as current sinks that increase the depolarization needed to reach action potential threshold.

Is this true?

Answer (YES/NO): NO